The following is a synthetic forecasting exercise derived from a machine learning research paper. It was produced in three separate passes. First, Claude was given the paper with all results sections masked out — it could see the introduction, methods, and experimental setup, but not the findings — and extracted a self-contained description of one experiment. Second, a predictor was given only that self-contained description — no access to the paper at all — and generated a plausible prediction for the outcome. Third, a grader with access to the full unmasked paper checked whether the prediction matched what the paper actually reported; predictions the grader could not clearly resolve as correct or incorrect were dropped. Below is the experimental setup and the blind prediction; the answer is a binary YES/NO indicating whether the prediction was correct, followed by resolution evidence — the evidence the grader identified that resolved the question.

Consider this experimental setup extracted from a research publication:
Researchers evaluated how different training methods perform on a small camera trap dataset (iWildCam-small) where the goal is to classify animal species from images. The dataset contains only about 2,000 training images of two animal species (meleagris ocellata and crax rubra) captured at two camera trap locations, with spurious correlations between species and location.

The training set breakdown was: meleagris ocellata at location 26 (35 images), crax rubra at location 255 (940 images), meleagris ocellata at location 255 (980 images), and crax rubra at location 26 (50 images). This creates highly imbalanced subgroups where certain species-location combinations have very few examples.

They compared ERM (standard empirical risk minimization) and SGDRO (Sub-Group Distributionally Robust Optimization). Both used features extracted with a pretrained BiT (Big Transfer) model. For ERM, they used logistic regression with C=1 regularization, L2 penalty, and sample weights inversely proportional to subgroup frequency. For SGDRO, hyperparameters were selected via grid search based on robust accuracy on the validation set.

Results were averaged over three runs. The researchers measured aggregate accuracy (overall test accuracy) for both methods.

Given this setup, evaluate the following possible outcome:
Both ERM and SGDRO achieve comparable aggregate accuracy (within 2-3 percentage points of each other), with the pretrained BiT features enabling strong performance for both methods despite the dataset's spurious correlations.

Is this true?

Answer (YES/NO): YES